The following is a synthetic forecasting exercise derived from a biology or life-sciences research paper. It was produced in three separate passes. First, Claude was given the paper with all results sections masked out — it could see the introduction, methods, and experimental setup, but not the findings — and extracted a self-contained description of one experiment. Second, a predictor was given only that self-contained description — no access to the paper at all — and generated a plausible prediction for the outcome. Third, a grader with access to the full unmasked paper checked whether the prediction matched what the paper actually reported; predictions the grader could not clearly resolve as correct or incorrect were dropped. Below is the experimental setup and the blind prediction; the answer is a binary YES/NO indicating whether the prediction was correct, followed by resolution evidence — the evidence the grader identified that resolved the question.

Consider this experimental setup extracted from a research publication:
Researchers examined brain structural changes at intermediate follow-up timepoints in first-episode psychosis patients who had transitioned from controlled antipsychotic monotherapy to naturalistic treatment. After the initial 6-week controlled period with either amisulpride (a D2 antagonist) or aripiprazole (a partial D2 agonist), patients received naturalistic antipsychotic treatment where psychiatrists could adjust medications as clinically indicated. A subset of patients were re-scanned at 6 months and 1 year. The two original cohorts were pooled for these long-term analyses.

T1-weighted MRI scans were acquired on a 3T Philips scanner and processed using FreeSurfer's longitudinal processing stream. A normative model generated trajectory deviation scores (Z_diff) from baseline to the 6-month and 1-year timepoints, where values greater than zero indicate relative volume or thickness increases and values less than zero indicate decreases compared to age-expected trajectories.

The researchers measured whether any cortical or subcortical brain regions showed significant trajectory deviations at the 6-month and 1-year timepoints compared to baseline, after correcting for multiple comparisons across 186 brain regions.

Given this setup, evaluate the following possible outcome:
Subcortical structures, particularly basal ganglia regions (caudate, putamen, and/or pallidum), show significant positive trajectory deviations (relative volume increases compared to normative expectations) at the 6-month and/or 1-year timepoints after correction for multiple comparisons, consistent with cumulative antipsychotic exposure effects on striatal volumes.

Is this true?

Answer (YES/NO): YES